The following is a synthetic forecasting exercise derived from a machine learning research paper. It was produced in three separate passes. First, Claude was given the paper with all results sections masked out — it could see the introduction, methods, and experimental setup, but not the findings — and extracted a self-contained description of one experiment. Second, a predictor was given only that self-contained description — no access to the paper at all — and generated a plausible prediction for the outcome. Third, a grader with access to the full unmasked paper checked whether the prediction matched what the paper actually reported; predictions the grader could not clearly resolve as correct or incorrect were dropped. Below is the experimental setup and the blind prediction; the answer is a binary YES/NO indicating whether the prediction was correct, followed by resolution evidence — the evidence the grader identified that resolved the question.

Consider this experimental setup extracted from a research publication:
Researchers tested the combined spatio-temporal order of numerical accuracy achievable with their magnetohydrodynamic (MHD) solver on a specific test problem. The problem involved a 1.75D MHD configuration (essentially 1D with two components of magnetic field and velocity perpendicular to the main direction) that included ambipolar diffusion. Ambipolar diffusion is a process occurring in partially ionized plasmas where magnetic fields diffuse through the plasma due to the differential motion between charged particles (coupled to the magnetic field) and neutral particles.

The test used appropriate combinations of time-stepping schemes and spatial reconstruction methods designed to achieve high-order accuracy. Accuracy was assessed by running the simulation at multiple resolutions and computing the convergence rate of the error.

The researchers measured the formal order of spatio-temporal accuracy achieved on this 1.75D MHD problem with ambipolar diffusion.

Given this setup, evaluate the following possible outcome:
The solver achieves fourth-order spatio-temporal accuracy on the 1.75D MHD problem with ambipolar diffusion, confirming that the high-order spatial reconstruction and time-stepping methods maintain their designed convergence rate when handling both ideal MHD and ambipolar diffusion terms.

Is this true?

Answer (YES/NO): NO